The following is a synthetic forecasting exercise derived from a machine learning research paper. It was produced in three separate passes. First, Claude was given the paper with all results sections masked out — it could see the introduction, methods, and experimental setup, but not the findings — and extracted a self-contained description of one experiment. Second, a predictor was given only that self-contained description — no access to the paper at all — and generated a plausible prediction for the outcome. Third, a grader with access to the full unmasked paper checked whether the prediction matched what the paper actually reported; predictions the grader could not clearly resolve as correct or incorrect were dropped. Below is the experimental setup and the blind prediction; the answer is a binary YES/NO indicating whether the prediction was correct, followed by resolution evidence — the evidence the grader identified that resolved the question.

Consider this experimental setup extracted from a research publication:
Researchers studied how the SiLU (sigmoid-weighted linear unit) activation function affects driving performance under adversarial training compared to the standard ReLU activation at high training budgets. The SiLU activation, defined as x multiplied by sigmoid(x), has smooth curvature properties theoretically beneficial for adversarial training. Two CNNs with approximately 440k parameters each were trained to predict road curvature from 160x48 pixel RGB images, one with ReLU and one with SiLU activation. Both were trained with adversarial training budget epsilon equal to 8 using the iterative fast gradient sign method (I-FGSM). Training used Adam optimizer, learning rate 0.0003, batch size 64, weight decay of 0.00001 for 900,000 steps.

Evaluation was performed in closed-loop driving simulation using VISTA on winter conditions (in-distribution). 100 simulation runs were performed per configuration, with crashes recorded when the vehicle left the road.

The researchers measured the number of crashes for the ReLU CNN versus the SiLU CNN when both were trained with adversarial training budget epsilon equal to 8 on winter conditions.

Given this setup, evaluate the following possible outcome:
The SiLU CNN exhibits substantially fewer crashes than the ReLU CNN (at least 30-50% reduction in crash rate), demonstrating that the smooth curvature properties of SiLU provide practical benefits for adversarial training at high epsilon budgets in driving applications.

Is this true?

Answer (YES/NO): NO